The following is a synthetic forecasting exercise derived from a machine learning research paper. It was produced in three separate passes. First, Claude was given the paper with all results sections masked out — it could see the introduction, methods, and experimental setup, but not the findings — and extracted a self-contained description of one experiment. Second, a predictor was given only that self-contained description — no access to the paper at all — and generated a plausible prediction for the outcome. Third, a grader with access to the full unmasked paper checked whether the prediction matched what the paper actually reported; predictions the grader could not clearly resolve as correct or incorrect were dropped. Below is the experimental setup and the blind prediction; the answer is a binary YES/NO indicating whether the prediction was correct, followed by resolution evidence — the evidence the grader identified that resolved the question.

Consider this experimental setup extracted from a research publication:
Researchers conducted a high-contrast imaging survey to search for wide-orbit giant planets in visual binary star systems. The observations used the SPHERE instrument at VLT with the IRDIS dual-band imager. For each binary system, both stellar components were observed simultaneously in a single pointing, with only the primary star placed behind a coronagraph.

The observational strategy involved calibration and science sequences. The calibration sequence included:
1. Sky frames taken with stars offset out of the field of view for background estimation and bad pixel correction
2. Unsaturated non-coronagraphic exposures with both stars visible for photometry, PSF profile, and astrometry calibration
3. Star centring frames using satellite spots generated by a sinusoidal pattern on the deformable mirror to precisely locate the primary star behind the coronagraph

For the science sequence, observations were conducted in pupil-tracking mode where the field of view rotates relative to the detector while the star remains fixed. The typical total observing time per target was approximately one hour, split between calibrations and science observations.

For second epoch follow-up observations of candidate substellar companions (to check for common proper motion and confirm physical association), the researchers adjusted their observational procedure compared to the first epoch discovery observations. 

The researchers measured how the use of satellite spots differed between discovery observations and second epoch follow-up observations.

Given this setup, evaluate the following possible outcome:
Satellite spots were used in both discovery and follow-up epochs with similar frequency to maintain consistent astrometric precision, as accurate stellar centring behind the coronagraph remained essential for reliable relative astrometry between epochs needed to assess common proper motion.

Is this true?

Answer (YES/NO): NO